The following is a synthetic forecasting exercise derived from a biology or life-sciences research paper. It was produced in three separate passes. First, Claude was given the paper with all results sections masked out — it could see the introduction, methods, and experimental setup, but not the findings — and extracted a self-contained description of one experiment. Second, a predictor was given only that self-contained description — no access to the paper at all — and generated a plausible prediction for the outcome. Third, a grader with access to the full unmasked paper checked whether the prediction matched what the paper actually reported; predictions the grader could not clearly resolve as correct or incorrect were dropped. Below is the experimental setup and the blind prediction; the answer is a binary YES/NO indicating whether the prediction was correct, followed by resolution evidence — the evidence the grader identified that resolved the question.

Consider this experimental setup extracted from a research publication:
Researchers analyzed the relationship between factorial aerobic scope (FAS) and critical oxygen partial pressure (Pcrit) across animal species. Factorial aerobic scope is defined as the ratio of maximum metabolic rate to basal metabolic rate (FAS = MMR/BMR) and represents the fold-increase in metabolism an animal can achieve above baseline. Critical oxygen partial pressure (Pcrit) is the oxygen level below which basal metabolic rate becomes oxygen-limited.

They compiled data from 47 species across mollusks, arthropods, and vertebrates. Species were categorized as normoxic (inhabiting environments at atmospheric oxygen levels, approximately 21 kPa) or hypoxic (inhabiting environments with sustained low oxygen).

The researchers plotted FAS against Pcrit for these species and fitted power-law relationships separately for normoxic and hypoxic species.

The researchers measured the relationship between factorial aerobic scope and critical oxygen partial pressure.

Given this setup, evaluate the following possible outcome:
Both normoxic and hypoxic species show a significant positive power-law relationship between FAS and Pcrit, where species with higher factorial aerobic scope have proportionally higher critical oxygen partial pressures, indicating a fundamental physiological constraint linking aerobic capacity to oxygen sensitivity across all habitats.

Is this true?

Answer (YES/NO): NO